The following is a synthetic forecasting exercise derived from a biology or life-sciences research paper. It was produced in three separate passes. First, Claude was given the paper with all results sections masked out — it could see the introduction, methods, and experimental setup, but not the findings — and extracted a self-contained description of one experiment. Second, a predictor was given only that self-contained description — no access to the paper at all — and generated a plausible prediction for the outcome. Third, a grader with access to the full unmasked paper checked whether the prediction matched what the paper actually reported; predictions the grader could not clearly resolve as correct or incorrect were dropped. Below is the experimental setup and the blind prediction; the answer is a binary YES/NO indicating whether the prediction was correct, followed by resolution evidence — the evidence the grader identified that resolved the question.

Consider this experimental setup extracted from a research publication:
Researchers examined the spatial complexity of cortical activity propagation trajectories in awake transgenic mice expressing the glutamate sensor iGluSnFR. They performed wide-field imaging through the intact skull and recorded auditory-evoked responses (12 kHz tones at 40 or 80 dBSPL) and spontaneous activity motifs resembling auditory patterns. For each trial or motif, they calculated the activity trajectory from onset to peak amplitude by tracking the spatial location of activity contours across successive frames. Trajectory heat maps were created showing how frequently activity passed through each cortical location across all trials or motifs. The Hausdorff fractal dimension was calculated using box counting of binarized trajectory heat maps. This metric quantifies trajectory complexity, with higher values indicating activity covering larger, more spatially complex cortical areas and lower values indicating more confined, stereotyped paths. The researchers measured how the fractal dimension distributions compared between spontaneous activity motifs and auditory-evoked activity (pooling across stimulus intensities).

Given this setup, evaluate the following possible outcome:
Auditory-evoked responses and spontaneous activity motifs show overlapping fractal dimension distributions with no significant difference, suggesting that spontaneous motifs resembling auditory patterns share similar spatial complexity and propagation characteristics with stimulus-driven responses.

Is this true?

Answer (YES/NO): NO